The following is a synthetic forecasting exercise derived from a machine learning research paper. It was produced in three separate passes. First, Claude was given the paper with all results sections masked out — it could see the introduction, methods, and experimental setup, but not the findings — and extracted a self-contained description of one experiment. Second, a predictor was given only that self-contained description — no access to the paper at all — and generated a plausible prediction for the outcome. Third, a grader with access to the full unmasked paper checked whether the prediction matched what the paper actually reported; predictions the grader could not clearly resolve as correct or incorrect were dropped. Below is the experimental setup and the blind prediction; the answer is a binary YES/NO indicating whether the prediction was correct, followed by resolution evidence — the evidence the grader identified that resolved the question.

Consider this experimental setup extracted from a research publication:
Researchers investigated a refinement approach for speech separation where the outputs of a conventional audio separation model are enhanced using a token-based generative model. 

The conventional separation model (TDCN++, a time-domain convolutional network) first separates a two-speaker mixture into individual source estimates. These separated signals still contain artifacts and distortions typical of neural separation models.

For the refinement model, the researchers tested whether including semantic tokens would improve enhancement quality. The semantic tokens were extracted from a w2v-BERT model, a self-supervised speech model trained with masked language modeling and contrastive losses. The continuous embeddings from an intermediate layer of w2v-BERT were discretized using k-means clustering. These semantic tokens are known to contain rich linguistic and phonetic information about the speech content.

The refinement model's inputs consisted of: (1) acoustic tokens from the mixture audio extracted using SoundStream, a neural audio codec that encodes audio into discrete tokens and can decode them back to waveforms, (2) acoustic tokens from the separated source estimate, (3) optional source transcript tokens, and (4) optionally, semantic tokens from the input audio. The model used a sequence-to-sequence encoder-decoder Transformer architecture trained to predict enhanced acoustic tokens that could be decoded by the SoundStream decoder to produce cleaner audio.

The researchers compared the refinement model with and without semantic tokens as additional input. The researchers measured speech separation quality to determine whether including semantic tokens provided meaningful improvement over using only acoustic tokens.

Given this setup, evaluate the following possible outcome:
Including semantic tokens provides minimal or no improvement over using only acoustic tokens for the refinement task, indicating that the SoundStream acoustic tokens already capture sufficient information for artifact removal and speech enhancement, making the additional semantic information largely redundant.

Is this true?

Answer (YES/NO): YES